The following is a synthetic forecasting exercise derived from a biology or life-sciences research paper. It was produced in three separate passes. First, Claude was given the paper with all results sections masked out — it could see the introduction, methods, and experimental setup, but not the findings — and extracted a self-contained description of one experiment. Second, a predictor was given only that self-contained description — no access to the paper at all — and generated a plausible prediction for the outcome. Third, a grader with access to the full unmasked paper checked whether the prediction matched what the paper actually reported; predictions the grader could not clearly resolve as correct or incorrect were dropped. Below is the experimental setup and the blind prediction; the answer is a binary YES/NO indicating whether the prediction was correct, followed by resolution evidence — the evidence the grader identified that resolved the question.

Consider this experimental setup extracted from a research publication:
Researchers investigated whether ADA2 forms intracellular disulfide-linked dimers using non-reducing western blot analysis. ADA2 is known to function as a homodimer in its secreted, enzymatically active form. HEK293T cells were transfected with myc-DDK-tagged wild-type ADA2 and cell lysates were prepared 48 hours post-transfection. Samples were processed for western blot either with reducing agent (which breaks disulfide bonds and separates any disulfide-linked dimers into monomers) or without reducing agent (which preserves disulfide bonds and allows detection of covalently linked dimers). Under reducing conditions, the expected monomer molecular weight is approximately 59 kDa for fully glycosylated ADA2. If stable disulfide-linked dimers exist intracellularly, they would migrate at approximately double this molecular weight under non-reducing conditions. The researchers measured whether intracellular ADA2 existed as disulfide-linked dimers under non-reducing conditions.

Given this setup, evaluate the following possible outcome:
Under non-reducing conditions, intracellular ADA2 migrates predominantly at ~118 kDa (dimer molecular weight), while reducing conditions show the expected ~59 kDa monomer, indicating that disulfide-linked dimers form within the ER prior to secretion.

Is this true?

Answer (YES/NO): NO